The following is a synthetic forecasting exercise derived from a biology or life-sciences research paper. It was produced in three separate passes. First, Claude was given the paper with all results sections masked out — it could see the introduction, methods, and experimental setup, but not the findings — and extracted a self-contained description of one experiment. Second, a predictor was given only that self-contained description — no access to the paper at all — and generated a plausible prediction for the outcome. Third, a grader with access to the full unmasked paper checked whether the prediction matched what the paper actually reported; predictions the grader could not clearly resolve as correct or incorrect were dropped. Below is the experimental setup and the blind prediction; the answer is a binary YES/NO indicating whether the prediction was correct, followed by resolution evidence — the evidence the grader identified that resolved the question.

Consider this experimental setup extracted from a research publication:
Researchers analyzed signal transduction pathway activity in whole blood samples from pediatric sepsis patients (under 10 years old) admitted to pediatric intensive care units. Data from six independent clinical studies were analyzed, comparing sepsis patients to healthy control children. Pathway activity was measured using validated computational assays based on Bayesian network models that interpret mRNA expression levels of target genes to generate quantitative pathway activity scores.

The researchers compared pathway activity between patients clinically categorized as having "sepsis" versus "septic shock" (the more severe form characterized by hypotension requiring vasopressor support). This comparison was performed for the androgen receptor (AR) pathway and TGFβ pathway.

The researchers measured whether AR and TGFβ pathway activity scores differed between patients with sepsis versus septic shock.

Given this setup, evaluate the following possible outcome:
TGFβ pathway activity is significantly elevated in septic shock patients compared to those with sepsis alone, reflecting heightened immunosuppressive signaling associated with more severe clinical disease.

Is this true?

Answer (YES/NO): NO